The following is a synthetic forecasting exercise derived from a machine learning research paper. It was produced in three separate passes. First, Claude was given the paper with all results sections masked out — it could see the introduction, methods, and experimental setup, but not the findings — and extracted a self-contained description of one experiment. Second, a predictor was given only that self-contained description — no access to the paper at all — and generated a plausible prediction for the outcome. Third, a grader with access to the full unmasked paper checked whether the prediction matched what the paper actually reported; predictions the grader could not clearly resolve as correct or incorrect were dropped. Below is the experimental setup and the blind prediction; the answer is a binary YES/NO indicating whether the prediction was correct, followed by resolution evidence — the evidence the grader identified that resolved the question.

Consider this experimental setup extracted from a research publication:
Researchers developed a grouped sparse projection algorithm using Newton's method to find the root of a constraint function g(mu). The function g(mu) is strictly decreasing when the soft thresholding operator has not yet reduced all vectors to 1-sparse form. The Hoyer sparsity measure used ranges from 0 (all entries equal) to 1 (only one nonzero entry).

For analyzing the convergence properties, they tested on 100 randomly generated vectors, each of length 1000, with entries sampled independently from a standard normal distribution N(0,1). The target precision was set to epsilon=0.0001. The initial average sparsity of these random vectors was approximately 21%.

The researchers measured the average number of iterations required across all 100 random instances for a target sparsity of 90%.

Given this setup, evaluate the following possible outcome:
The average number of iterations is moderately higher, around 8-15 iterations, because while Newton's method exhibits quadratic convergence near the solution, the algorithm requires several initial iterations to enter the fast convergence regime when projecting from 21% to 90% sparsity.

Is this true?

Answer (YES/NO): NO